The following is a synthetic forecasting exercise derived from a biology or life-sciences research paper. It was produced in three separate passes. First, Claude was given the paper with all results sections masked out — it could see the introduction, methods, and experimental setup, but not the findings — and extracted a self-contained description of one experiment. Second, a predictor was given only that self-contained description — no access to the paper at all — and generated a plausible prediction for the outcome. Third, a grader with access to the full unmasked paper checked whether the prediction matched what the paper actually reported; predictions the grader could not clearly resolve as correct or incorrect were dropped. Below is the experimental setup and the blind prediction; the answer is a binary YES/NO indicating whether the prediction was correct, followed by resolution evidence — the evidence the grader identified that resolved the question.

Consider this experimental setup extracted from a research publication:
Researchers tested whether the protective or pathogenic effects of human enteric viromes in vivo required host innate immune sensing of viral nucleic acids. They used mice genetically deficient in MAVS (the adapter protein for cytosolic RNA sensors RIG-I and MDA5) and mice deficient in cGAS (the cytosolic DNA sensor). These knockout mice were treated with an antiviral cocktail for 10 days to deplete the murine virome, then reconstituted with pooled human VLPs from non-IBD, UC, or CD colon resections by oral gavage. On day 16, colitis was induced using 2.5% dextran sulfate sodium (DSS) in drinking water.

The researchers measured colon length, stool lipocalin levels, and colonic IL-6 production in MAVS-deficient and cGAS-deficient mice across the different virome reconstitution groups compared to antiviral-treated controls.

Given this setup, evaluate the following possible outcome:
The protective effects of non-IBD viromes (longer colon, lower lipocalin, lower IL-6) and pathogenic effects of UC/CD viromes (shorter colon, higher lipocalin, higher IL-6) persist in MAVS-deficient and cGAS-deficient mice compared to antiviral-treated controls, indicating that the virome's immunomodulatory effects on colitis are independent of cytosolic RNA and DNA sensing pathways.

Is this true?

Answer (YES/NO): NO